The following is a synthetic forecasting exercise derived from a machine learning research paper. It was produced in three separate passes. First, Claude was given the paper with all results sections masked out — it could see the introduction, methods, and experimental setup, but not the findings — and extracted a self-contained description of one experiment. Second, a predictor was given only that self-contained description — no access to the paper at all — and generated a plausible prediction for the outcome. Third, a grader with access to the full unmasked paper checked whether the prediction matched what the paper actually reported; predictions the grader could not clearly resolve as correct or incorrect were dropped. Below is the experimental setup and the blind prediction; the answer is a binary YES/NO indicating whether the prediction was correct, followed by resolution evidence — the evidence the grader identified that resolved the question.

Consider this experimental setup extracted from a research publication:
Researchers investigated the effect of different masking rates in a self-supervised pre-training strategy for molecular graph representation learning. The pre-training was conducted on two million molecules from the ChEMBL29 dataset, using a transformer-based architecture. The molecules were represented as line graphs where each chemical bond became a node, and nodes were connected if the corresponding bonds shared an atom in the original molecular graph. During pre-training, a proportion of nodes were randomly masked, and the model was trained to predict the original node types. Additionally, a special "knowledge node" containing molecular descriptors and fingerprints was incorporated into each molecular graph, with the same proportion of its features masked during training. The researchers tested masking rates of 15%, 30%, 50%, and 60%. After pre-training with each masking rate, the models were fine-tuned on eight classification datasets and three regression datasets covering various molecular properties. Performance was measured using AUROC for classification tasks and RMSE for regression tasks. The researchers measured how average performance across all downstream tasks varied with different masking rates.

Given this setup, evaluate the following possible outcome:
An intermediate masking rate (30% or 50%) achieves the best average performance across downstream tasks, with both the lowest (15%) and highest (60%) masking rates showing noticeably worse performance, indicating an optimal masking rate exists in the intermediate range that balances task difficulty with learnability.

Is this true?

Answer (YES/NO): YES